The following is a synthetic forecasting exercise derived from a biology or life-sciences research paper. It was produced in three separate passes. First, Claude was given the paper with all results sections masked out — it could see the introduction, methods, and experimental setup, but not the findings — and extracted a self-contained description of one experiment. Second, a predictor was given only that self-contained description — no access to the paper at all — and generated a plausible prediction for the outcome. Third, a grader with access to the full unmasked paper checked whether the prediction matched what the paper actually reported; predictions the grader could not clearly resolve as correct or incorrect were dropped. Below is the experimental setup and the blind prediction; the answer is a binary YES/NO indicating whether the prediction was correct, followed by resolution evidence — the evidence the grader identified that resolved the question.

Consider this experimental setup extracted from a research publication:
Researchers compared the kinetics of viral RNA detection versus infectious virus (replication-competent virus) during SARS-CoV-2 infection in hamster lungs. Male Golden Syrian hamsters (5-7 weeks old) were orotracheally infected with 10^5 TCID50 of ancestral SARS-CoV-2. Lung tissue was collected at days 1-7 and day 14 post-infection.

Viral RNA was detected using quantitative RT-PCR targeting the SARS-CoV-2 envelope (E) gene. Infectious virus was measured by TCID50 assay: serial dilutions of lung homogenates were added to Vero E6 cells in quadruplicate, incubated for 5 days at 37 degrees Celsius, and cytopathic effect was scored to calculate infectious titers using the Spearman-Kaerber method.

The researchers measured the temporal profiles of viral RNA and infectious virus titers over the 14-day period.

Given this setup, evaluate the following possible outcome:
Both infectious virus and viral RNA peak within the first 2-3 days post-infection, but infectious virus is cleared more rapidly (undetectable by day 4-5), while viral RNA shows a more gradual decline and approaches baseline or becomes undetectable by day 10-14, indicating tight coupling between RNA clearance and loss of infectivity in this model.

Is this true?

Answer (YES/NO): NO